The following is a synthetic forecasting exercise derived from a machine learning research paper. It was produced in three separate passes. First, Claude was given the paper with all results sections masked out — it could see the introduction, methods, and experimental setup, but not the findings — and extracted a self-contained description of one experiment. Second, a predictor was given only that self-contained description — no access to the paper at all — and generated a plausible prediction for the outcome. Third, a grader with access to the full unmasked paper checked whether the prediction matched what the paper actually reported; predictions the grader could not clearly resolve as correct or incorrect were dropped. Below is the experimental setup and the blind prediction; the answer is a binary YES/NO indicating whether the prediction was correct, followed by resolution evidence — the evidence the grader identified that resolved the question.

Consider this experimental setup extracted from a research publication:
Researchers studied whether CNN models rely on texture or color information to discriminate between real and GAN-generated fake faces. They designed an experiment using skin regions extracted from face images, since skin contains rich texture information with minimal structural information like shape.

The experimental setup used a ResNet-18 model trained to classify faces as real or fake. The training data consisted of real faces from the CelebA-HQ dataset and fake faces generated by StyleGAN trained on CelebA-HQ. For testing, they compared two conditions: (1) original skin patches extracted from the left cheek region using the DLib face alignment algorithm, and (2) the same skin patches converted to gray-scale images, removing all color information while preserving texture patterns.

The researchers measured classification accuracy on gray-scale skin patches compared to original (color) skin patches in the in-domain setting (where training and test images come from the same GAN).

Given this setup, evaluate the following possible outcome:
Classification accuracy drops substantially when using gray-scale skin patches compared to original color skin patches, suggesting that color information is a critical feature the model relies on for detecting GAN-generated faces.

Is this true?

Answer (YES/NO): NO